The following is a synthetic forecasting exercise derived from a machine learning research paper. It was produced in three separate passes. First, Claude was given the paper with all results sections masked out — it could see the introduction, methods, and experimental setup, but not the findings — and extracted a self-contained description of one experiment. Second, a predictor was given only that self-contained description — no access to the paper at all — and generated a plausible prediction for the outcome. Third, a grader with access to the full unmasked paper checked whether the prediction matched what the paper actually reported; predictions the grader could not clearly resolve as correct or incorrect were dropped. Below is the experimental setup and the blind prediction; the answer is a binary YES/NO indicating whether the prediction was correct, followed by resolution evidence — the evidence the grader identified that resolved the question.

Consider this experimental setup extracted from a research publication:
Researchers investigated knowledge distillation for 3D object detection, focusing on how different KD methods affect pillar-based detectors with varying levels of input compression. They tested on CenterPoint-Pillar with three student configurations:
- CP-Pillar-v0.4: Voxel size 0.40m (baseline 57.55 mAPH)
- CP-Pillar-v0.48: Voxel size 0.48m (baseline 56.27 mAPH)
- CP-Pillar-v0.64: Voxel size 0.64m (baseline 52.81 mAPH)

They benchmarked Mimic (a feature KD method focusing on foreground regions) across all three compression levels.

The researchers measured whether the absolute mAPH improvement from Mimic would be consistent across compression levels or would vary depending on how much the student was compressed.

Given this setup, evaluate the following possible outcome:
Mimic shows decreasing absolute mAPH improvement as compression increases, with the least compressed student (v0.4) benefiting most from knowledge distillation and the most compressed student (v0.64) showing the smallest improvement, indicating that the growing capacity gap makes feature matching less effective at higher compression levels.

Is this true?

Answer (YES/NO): NO